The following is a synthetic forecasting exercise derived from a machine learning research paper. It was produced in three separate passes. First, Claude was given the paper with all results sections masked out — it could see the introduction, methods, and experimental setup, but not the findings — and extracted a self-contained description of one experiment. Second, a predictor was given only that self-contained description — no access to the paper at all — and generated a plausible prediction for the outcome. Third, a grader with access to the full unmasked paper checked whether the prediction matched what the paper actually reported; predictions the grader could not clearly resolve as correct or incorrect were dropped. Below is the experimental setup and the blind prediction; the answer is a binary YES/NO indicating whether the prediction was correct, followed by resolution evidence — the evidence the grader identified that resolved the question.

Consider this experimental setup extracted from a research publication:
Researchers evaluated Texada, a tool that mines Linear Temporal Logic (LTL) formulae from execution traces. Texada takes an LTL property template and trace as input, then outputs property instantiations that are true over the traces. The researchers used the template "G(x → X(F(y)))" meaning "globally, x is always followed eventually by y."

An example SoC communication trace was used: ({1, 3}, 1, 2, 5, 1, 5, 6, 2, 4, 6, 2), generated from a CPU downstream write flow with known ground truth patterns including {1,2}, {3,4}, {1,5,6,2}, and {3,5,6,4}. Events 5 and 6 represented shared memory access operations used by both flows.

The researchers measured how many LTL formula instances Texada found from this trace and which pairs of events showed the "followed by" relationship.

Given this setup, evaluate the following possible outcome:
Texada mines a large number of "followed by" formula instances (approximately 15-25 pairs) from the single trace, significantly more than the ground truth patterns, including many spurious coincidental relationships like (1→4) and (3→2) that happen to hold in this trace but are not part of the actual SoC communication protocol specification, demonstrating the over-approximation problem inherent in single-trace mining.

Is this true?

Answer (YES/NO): YES